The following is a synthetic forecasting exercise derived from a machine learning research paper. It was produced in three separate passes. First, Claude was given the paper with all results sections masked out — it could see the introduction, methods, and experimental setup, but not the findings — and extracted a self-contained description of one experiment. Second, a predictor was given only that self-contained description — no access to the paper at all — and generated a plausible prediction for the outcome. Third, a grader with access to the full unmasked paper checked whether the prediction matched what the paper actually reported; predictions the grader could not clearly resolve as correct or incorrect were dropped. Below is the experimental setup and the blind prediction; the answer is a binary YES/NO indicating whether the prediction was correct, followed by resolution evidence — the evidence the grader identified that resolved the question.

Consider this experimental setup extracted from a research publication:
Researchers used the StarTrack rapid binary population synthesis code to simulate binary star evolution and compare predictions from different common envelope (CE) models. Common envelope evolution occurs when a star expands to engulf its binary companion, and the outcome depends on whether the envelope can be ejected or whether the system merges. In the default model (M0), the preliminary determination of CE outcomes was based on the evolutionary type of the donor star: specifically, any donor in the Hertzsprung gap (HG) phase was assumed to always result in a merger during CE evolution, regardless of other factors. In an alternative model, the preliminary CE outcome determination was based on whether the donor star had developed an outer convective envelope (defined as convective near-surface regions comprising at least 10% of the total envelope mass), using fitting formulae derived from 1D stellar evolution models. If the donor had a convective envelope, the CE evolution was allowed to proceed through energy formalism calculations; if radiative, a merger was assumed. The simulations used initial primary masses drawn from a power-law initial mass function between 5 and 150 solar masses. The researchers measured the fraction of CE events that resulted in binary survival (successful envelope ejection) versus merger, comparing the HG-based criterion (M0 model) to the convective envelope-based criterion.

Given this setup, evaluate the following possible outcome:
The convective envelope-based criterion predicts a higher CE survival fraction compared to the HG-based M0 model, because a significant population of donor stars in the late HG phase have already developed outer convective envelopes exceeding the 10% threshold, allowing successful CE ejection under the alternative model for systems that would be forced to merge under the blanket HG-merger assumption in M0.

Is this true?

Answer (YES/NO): NO